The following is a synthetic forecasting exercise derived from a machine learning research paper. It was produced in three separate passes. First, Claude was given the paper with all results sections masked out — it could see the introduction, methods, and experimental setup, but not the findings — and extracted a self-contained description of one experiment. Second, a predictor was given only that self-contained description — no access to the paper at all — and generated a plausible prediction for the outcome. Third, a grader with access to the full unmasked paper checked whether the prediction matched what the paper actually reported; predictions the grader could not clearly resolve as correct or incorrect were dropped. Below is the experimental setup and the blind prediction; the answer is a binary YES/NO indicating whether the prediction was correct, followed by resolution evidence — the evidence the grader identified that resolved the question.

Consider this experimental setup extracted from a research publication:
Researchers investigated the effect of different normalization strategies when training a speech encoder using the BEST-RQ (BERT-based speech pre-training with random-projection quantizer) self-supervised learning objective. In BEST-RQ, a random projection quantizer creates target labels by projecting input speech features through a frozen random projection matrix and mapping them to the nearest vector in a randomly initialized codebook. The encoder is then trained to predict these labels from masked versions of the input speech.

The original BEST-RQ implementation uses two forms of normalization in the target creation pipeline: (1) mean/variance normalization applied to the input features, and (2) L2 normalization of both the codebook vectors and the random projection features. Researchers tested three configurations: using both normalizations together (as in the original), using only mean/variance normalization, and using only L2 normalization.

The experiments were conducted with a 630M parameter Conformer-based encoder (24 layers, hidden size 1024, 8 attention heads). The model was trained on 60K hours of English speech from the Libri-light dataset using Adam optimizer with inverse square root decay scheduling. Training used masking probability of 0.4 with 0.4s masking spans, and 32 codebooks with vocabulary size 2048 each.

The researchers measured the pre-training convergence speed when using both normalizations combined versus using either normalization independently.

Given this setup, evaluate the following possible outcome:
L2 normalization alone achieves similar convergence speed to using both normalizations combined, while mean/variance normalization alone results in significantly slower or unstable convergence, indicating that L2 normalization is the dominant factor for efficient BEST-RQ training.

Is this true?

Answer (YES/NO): NO